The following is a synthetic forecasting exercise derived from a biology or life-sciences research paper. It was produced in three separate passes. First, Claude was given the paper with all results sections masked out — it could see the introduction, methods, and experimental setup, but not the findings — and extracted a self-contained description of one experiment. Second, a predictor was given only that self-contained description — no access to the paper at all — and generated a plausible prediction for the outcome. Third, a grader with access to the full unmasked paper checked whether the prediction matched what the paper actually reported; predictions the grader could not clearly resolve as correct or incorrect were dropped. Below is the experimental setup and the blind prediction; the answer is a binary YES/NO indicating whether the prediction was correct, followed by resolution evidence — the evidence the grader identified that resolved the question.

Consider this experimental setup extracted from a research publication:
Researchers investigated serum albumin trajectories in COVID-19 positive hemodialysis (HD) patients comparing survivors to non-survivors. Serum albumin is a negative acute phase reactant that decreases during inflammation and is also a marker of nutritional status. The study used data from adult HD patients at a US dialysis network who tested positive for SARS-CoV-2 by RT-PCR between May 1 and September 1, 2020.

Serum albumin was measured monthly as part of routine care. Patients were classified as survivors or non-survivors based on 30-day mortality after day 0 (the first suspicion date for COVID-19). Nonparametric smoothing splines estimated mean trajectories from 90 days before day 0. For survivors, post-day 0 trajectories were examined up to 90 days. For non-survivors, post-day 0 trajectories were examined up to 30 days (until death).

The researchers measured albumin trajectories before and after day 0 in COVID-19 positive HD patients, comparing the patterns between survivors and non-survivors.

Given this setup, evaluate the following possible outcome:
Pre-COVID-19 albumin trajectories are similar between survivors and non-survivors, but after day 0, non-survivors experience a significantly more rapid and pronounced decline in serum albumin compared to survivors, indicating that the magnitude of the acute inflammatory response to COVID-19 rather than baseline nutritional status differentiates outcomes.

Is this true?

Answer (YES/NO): NO